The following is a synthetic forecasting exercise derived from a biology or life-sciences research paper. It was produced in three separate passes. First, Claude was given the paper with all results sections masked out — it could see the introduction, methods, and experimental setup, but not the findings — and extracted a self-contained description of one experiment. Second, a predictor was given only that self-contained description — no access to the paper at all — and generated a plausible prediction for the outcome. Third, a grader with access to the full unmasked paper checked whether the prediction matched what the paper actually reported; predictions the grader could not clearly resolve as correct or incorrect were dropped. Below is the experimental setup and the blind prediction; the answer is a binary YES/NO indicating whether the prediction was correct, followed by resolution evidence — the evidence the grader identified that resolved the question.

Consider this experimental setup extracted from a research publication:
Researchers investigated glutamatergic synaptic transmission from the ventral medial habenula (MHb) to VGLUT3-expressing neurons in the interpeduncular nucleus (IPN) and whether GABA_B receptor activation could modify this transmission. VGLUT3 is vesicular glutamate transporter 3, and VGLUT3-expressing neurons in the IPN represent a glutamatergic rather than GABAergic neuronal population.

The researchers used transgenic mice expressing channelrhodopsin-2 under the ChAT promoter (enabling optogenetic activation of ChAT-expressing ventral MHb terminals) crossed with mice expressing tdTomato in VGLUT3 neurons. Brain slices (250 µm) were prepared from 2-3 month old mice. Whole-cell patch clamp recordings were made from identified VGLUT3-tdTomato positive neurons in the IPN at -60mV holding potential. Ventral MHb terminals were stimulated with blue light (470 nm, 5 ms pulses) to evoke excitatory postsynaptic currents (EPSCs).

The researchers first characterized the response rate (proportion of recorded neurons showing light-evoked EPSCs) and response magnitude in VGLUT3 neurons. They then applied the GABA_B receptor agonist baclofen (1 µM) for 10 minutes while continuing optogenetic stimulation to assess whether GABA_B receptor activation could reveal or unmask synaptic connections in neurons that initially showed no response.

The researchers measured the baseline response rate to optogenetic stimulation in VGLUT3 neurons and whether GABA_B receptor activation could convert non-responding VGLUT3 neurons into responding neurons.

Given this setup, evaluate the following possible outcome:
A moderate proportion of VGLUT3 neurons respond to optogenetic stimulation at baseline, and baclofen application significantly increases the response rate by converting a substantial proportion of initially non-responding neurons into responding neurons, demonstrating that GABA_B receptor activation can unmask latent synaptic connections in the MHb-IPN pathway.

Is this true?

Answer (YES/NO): NO